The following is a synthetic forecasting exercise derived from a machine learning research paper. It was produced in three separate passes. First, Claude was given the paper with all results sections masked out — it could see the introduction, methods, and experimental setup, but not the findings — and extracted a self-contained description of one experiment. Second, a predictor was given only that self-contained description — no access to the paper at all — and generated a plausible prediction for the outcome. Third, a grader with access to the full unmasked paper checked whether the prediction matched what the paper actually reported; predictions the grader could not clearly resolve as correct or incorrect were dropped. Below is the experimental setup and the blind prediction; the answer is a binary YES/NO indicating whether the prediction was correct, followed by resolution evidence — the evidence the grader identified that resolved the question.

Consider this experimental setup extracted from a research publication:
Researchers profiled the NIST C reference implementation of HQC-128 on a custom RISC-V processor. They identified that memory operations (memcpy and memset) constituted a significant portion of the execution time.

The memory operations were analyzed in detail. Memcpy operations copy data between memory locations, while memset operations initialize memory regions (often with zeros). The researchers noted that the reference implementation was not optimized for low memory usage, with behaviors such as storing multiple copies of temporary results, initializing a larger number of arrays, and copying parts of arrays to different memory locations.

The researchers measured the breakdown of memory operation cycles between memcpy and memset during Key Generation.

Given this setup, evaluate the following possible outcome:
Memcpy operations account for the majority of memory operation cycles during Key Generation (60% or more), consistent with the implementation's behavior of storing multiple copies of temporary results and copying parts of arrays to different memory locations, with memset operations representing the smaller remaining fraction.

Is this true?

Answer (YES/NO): YES